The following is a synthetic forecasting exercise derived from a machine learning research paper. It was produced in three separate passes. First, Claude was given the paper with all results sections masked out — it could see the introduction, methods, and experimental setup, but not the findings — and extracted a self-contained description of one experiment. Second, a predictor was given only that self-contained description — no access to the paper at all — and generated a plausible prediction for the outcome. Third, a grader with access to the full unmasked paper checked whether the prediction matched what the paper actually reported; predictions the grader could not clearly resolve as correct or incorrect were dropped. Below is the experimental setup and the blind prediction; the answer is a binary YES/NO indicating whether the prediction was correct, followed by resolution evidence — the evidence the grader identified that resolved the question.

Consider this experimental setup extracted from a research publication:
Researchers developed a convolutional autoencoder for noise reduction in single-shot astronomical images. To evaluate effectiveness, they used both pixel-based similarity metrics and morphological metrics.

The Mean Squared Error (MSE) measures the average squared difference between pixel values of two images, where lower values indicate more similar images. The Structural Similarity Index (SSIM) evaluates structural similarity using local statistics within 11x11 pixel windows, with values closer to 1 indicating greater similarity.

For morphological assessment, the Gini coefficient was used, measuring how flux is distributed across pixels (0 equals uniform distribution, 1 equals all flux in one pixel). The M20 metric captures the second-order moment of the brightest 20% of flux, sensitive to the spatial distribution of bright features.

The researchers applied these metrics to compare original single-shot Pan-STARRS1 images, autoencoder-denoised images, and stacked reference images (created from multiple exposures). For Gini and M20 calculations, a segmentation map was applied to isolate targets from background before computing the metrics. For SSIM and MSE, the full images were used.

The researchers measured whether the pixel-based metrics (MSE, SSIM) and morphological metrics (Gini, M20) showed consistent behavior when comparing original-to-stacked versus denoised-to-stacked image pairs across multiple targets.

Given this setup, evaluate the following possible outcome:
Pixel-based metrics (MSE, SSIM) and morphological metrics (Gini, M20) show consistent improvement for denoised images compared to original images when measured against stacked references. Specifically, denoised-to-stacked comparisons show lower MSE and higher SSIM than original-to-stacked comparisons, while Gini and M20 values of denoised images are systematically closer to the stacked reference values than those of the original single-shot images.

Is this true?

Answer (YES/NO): NO